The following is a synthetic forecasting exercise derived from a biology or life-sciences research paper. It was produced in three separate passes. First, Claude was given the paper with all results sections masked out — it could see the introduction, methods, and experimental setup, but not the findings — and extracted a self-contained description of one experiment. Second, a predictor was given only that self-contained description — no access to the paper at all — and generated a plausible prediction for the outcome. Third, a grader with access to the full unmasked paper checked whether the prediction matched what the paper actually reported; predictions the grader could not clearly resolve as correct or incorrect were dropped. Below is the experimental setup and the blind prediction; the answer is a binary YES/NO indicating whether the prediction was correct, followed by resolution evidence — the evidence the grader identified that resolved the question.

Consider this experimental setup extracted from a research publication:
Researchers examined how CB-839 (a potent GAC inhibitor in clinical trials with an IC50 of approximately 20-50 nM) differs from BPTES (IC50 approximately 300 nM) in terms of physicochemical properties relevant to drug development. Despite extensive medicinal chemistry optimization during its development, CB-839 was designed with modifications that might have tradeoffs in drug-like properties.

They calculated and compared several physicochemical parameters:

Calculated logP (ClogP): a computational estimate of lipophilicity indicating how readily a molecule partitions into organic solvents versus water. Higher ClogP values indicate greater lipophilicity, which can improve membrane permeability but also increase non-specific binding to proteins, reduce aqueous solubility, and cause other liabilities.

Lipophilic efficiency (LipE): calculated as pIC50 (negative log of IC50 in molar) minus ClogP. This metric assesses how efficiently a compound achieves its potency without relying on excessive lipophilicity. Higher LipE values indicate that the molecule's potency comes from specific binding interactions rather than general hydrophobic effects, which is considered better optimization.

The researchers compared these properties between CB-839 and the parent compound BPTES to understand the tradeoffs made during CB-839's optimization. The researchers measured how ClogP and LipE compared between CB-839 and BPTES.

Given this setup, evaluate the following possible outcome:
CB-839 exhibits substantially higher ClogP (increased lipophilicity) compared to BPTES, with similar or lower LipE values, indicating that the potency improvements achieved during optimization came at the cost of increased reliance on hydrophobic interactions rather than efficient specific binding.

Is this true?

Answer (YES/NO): YES